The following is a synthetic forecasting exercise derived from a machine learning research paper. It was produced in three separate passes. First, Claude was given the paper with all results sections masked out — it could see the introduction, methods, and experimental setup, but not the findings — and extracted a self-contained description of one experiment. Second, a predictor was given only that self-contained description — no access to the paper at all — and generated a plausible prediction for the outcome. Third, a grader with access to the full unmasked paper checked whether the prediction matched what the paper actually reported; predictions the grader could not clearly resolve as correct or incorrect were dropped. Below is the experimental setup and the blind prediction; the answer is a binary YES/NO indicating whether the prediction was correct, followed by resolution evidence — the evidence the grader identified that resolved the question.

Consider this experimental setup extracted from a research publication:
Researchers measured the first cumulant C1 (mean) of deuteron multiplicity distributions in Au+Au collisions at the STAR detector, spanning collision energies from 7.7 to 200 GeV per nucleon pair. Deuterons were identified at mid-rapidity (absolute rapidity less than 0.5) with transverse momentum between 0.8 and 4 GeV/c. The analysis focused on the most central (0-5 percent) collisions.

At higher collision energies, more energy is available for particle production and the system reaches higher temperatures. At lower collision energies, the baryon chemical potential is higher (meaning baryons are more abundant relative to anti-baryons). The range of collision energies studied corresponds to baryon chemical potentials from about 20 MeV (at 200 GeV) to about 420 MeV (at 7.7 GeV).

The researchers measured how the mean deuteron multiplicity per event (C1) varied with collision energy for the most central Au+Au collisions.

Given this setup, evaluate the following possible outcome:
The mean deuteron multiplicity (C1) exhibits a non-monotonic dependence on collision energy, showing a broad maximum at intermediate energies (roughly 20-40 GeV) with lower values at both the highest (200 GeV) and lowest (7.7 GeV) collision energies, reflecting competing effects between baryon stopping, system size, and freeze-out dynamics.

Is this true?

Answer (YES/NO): NO